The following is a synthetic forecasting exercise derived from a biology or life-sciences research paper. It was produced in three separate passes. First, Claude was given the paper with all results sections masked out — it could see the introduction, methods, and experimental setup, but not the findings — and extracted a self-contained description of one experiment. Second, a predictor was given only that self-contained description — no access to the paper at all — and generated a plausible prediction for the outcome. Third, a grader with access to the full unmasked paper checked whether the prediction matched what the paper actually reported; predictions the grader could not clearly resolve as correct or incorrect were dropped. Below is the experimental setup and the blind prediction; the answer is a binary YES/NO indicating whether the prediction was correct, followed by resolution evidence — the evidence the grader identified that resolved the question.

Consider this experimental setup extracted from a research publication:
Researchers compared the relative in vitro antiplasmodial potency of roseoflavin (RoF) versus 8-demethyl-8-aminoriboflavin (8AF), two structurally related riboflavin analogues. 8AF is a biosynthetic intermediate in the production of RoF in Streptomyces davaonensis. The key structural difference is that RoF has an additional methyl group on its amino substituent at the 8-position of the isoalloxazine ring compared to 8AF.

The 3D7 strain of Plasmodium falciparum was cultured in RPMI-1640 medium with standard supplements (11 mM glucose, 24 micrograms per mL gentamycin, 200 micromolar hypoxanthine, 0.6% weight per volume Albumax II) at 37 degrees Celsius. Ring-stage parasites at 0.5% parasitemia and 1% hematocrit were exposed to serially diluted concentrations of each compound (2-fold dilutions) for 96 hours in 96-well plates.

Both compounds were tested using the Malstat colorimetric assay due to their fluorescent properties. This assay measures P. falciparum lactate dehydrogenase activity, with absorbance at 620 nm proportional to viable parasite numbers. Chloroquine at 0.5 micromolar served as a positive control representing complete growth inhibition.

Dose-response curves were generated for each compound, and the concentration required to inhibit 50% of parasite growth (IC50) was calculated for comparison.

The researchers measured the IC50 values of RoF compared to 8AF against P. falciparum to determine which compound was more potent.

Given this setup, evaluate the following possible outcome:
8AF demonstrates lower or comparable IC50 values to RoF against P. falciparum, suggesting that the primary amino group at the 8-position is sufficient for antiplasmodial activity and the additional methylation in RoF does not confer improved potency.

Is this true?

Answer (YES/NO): NO